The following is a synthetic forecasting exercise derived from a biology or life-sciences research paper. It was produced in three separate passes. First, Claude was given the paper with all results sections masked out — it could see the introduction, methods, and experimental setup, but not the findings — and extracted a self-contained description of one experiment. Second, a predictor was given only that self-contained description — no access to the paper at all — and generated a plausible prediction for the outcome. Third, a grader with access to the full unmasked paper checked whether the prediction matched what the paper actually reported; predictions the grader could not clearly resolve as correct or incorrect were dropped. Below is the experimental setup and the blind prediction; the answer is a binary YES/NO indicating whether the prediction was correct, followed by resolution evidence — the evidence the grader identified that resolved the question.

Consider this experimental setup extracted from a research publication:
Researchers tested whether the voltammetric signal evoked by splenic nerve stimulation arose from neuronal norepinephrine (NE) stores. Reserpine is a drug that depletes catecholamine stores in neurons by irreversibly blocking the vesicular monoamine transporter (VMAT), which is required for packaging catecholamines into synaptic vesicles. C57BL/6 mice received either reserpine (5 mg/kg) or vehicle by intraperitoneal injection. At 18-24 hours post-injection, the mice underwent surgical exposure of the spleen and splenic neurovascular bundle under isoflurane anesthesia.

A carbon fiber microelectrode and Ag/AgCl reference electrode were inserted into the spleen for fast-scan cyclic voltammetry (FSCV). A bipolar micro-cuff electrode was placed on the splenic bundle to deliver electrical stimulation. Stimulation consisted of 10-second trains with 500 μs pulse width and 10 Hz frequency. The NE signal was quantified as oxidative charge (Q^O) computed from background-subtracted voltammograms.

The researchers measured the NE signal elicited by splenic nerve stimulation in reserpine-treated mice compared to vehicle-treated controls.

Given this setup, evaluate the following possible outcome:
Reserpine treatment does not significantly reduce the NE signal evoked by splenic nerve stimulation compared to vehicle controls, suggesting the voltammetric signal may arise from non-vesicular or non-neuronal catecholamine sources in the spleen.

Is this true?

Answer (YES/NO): NO